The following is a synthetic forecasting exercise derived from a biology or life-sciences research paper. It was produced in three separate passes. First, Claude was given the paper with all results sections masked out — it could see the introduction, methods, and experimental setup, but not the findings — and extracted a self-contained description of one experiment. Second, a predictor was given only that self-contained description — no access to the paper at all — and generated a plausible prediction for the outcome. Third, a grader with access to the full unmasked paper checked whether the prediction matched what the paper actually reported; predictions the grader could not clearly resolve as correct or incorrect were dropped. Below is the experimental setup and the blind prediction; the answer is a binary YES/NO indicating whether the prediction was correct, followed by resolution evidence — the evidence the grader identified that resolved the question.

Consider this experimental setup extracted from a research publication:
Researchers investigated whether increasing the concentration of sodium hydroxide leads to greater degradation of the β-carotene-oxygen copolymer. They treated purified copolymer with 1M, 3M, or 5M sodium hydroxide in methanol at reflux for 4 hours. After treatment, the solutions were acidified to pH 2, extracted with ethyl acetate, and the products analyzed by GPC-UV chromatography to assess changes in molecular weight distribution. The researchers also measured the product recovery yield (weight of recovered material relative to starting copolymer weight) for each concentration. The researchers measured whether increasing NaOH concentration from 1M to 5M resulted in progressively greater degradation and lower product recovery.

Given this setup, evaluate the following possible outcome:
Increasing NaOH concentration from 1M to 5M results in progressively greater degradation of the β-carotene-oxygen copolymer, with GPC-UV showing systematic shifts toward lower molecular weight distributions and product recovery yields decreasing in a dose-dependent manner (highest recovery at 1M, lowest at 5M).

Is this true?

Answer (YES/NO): NO